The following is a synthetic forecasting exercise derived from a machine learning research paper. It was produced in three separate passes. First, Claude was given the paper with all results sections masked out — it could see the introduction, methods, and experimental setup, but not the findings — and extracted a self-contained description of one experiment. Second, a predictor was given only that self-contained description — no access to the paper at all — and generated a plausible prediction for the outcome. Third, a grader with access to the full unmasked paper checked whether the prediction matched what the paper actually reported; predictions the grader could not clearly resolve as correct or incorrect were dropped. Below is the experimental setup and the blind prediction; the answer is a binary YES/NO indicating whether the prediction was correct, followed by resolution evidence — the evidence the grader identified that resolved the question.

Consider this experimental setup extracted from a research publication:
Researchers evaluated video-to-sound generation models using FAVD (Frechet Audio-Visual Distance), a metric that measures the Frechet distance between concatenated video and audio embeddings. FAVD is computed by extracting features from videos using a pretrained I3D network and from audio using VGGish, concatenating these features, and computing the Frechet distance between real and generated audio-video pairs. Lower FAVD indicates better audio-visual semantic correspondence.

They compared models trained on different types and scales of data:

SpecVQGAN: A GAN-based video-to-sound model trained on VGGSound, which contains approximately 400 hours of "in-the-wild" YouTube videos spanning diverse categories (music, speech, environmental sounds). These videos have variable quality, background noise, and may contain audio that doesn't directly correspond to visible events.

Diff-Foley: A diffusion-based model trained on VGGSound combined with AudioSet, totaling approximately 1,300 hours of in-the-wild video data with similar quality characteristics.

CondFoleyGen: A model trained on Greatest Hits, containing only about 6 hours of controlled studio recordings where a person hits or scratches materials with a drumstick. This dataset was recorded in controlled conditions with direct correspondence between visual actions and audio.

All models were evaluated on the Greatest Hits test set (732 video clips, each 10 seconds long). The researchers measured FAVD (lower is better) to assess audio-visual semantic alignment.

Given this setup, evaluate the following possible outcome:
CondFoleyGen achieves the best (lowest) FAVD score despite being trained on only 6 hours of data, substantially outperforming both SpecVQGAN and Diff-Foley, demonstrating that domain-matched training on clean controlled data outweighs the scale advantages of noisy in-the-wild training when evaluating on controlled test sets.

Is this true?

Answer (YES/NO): YES